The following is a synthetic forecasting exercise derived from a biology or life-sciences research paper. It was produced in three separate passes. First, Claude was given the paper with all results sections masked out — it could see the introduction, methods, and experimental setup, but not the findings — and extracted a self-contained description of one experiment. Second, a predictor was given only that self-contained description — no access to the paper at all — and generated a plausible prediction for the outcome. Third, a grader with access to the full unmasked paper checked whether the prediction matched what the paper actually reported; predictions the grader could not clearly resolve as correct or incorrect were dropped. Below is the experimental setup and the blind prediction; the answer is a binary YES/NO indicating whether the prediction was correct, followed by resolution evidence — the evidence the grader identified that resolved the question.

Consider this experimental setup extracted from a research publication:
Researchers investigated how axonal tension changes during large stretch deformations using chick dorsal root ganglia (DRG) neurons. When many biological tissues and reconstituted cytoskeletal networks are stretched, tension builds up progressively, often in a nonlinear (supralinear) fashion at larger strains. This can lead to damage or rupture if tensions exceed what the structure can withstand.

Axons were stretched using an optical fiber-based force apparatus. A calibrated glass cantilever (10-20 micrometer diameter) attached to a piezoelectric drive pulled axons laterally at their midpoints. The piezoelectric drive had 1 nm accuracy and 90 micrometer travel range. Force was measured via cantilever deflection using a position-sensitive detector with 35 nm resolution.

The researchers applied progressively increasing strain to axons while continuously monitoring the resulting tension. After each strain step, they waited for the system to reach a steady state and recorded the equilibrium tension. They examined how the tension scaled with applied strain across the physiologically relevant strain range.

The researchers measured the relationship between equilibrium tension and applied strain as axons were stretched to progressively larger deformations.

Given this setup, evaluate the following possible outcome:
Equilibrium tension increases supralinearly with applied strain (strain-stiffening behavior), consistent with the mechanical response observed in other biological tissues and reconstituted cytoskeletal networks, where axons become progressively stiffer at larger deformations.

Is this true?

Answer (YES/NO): NO